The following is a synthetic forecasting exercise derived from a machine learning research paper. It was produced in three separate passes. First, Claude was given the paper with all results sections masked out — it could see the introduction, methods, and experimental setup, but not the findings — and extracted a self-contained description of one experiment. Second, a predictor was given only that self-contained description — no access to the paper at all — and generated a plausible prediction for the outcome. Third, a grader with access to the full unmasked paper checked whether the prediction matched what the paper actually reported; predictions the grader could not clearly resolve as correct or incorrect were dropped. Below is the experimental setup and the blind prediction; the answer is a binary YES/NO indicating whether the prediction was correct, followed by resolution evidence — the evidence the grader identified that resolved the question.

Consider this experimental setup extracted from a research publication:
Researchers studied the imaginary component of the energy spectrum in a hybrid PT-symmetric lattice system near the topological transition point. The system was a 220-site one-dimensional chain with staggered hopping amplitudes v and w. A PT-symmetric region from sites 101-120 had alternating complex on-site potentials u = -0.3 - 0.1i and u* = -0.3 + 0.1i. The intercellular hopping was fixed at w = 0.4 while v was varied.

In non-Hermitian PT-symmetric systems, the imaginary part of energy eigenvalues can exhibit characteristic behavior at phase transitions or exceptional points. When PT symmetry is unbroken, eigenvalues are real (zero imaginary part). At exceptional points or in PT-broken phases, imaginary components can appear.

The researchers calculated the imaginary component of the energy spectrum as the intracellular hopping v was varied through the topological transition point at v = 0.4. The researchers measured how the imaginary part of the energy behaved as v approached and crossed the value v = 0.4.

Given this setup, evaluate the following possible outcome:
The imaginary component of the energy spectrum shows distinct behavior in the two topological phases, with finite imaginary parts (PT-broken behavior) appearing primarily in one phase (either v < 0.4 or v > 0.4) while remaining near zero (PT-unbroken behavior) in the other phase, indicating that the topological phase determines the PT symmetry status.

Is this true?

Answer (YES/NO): NO